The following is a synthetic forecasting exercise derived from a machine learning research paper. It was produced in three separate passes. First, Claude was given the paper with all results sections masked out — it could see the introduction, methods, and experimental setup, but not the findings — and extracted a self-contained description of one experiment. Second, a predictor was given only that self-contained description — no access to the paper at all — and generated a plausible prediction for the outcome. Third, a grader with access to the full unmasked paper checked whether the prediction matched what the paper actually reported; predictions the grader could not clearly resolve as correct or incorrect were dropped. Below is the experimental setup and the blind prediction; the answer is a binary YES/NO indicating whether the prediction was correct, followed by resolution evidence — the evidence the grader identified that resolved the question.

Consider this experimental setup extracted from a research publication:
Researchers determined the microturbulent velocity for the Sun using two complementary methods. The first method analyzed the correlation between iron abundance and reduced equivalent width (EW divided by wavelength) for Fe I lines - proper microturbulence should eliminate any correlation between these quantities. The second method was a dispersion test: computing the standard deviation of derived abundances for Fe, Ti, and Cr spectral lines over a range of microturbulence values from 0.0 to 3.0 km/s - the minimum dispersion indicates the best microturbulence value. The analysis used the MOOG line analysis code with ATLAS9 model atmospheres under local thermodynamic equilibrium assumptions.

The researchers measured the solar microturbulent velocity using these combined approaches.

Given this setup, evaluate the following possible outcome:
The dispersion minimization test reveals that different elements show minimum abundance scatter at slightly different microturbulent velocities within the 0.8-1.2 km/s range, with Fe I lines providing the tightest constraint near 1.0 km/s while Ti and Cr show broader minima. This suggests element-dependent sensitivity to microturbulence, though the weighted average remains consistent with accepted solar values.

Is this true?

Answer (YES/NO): NO